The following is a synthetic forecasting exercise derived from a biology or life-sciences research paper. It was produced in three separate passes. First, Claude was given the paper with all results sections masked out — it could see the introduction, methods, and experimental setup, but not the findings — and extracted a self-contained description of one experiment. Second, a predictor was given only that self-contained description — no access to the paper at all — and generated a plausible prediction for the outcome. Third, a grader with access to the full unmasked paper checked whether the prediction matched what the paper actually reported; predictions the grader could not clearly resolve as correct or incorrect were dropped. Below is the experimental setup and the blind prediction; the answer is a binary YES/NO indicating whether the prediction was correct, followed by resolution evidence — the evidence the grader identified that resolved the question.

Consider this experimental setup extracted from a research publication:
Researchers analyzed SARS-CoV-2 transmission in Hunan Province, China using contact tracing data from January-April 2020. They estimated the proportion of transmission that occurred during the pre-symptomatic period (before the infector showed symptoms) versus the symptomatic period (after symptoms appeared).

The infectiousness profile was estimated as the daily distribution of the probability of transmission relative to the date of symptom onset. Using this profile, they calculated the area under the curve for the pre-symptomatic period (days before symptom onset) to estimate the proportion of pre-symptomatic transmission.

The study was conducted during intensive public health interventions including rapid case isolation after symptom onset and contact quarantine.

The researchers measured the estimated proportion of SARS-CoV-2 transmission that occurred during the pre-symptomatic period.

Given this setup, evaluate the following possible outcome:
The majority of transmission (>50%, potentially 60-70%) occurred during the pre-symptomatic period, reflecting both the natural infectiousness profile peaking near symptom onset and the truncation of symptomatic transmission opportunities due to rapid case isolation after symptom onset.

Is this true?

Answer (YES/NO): YES